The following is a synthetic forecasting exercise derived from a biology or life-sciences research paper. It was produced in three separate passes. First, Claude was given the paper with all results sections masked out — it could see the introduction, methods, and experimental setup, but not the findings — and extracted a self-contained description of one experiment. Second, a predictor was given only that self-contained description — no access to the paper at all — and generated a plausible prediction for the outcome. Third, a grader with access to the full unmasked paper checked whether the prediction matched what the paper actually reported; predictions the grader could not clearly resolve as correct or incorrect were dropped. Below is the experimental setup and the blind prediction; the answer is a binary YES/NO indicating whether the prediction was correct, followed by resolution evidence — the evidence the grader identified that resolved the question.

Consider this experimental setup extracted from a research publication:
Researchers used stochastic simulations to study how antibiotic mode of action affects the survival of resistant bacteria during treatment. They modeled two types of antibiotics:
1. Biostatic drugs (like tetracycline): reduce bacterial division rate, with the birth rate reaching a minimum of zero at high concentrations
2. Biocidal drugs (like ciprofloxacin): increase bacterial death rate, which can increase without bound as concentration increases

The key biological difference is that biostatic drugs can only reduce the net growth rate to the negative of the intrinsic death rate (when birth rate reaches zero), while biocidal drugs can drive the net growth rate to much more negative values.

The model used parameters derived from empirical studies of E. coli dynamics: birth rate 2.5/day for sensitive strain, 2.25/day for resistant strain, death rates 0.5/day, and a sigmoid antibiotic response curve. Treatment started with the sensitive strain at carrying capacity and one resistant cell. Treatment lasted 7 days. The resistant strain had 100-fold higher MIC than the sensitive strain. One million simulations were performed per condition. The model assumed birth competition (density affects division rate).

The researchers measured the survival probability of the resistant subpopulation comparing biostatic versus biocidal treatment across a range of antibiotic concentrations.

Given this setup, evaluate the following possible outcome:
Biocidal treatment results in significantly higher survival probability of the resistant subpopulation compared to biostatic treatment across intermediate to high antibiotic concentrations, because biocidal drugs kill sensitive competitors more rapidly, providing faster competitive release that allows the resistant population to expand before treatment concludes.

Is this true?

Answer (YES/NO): NO